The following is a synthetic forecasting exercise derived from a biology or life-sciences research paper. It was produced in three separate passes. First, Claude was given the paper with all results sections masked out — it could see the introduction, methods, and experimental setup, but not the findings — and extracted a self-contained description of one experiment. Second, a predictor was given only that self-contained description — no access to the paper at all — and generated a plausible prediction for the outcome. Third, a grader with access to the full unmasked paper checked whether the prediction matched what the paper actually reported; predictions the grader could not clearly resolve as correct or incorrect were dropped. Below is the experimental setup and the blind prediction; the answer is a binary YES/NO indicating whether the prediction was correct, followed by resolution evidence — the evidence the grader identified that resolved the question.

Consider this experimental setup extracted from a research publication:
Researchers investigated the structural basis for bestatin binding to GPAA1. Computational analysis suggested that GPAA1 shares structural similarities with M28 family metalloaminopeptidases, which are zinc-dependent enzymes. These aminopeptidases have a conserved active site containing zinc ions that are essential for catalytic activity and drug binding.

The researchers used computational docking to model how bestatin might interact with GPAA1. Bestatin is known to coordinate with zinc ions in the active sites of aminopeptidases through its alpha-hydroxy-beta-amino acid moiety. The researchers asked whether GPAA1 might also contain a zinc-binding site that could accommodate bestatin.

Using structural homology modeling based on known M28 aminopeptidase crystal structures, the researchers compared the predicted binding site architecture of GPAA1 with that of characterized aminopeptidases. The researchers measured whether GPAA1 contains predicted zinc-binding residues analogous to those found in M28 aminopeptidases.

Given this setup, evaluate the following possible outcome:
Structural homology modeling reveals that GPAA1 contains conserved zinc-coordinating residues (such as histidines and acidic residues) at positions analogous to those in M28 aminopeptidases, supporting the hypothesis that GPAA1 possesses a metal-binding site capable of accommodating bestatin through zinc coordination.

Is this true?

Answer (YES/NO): YES